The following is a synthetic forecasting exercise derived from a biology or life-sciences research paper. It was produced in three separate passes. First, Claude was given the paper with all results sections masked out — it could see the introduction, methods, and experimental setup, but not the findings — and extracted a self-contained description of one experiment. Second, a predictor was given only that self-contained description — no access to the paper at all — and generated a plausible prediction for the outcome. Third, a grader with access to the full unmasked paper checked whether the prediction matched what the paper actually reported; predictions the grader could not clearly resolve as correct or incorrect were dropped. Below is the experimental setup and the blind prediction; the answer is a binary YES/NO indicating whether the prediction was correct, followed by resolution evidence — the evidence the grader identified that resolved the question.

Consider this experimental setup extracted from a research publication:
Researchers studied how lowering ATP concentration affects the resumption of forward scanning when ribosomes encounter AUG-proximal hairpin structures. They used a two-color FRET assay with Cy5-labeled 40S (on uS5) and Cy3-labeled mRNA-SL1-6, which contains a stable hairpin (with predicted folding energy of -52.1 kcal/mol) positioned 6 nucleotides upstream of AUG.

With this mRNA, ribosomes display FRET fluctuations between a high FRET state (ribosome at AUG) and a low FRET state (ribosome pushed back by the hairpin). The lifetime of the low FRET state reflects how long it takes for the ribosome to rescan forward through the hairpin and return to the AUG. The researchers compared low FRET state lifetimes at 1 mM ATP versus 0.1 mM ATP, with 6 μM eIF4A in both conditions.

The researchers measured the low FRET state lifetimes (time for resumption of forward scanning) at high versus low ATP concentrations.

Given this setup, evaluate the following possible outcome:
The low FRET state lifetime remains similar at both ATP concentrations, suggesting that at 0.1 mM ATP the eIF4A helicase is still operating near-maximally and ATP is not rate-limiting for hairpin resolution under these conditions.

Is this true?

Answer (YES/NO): NO